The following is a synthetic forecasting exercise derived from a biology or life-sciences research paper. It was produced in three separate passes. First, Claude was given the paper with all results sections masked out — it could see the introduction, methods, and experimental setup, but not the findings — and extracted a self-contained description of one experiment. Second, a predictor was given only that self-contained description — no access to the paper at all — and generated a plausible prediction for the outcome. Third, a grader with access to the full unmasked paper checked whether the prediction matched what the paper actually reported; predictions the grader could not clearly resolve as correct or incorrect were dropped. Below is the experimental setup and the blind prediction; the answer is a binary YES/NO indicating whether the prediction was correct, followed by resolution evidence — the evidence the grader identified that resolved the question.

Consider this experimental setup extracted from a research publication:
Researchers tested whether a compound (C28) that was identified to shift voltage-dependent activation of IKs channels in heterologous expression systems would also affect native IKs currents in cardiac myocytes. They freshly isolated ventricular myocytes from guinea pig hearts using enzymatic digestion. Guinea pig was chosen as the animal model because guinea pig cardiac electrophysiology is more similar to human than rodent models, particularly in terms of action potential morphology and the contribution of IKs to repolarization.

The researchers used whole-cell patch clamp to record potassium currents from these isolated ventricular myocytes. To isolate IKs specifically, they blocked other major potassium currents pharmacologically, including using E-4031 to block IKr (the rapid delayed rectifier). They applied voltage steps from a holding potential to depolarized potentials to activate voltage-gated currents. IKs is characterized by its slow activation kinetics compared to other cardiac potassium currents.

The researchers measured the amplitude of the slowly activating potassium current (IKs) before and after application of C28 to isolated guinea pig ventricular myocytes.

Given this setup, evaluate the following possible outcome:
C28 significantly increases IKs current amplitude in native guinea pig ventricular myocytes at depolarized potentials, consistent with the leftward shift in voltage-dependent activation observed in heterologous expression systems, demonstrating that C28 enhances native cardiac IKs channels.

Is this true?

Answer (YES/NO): YES